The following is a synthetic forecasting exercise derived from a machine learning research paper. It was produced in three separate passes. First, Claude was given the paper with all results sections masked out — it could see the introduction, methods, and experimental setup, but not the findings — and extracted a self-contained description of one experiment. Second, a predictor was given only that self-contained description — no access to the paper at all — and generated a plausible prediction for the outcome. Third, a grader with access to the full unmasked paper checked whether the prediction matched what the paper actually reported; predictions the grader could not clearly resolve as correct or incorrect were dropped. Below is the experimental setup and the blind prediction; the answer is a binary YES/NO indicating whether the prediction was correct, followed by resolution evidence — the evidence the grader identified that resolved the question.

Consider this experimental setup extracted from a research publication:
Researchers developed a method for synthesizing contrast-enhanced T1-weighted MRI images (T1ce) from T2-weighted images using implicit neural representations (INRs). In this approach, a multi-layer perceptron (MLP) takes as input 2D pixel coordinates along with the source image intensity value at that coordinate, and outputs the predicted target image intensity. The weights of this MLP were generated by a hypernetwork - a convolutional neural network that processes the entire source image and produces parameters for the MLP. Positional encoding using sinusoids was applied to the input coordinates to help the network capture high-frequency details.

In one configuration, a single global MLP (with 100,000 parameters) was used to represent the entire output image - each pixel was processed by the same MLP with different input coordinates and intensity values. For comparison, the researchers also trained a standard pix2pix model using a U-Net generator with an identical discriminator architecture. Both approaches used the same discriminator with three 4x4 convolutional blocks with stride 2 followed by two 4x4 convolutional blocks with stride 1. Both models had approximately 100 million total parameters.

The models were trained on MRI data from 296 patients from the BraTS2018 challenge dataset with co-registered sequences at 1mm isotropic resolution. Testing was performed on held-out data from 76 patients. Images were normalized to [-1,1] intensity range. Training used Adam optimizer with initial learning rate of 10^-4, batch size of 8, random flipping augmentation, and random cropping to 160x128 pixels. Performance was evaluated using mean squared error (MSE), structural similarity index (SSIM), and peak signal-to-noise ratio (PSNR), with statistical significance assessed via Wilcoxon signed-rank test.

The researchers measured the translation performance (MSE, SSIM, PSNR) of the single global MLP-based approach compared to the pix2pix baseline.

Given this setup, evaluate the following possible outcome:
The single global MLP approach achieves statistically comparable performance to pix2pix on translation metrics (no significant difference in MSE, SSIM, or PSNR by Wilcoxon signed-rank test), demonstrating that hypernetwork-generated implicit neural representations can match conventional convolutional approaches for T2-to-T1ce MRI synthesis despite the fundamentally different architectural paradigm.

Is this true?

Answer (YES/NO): NO